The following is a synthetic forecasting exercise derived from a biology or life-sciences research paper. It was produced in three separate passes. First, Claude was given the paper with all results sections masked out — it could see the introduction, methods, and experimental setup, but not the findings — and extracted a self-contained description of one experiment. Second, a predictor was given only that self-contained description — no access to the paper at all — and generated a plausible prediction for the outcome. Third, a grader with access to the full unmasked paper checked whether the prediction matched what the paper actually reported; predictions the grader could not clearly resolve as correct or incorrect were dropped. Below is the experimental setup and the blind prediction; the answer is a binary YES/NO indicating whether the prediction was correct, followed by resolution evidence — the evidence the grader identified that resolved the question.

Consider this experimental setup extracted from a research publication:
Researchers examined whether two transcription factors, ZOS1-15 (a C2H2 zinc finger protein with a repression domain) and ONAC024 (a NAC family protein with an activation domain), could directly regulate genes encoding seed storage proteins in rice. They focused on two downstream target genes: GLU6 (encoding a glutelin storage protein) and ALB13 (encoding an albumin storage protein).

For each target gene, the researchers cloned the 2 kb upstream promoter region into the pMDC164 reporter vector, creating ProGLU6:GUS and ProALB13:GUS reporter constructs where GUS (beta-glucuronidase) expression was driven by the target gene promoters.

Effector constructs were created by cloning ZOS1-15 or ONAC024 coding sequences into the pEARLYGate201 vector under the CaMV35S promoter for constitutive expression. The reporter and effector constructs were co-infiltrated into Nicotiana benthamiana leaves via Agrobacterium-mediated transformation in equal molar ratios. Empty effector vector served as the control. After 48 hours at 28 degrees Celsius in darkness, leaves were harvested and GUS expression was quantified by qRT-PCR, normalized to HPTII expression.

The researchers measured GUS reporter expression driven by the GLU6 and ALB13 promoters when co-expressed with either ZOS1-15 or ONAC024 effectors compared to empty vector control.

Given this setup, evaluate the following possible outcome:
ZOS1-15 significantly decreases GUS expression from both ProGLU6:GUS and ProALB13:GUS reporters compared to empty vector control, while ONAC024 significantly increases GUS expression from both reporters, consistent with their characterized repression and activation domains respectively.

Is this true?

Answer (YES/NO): YES